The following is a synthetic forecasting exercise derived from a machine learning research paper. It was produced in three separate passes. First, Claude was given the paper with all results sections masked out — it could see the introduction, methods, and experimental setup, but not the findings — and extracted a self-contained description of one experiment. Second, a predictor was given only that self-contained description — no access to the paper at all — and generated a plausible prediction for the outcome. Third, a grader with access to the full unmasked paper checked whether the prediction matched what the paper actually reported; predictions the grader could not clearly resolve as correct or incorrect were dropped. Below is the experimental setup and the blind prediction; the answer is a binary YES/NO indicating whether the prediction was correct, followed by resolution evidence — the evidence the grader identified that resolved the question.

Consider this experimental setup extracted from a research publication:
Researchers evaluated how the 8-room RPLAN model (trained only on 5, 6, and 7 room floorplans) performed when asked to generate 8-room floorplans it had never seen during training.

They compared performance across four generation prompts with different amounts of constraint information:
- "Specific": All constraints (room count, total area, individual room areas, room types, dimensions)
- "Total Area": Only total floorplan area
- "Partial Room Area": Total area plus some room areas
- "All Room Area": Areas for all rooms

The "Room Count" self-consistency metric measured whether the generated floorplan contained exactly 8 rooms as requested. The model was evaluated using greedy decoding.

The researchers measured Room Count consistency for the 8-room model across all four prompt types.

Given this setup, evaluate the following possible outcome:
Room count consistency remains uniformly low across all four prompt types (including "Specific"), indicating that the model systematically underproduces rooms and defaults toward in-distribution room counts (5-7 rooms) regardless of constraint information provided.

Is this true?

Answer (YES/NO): NO